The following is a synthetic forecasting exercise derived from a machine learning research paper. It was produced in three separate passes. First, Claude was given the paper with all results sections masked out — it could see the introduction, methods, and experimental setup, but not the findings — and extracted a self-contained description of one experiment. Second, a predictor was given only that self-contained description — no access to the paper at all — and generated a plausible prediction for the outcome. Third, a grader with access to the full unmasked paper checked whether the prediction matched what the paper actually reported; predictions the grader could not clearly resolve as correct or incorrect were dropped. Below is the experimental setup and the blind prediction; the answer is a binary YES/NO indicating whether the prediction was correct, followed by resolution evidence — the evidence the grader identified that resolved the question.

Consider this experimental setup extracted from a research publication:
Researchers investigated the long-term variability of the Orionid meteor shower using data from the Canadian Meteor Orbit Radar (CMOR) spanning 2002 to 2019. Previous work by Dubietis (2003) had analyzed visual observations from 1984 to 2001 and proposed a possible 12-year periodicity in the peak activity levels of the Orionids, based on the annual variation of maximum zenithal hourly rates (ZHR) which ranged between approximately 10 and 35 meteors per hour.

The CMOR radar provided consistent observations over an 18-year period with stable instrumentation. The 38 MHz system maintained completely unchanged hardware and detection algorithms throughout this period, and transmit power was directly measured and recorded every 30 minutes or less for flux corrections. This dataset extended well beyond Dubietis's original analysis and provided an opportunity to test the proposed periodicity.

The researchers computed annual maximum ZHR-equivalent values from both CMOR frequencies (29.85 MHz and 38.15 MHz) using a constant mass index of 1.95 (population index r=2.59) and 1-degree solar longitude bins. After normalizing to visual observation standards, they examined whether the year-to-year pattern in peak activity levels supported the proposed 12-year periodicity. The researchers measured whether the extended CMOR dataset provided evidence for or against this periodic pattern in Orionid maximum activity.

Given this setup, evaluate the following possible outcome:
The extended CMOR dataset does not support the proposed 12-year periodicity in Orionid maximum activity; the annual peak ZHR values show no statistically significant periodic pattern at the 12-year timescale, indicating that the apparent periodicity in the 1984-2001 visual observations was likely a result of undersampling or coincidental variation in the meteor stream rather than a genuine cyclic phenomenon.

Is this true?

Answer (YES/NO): NO